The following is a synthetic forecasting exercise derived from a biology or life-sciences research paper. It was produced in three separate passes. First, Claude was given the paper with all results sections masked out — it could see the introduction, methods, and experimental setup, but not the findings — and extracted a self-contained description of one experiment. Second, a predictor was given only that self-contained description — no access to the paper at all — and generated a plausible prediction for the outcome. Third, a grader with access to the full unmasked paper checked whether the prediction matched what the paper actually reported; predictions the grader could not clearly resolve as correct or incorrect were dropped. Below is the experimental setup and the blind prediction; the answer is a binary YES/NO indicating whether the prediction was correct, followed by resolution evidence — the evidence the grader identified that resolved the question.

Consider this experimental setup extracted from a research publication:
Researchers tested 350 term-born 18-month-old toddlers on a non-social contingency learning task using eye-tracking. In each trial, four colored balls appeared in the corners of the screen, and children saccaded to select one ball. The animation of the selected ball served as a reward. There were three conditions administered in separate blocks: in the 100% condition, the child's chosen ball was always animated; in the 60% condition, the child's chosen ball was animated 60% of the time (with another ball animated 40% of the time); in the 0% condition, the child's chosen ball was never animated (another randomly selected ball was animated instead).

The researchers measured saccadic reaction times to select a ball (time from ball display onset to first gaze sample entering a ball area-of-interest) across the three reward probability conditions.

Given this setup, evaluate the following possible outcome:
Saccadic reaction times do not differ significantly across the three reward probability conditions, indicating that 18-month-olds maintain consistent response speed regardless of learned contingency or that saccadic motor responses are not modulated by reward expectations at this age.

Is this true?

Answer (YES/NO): NO